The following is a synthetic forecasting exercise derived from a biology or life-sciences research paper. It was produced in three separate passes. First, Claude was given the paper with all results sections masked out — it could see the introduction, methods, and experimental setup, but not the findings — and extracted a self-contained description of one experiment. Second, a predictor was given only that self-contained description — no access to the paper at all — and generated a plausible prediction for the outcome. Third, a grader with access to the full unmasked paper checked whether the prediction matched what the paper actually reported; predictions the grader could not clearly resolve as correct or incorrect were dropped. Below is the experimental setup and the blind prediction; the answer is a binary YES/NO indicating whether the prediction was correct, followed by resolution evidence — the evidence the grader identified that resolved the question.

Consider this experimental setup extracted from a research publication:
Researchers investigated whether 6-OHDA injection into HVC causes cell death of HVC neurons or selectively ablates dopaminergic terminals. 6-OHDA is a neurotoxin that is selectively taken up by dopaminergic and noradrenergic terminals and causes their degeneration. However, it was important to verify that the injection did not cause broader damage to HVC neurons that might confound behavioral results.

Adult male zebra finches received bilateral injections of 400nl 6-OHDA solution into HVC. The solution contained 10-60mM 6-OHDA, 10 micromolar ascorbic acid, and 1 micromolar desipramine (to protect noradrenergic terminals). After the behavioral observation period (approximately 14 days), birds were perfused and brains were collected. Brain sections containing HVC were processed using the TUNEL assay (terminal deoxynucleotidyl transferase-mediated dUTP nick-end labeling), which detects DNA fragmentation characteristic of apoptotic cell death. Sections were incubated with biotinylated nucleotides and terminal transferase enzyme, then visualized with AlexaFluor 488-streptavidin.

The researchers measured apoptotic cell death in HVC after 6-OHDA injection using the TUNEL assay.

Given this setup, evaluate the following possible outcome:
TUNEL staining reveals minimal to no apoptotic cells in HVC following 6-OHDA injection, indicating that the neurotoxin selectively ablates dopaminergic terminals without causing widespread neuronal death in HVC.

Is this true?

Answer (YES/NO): NO